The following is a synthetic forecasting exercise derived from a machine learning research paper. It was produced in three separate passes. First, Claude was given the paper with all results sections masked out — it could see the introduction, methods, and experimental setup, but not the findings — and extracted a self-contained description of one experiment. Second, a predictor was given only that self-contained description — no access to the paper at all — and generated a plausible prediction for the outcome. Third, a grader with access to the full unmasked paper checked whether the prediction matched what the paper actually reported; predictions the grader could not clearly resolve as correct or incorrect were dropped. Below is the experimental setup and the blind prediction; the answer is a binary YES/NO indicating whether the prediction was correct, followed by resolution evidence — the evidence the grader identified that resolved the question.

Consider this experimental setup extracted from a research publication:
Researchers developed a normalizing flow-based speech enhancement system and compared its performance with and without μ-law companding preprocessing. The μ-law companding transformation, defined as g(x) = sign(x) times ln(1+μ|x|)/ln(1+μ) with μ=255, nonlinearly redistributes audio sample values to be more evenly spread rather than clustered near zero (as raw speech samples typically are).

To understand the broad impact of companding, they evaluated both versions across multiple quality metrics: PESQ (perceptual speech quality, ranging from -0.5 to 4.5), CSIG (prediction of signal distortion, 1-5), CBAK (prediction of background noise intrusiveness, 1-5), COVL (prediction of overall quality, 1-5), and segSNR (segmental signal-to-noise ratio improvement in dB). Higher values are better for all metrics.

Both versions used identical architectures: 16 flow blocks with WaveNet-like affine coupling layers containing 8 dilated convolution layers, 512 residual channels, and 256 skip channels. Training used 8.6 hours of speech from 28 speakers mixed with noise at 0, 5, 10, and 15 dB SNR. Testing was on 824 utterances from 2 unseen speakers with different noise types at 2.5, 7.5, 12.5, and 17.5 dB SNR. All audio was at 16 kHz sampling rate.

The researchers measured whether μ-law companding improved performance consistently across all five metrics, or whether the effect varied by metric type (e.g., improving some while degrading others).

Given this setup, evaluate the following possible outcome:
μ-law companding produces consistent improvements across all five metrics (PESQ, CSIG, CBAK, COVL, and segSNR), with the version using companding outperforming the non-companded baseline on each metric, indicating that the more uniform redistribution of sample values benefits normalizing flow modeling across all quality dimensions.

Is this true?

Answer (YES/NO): YES